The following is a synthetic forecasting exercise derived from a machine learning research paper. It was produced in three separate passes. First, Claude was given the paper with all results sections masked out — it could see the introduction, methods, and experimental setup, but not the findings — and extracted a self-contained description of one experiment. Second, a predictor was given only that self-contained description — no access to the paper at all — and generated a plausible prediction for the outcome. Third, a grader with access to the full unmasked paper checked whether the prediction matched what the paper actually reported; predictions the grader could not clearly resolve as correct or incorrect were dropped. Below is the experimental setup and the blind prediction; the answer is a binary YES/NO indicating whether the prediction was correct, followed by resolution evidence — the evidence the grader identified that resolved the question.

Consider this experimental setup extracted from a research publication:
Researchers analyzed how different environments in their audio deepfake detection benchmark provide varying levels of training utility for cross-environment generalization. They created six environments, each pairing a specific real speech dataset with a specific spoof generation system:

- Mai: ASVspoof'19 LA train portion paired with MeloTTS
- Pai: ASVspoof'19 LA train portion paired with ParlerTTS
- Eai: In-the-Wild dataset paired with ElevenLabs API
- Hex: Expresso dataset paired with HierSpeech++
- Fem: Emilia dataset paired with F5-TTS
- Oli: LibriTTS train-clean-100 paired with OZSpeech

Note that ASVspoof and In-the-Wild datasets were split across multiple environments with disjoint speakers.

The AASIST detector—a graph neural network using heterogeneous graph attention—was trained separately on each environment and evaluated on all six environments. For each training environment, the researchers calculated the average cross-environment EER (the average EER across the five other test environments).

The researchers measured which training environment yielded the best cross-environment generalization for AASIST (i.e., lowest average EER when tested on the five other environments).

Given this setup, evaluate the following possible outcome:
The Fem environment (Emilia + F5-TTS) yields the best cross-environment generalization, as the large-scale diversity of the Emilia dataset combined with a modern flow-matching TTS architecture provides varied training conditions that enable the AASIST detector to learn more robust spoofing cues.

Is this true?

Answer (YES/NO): NO